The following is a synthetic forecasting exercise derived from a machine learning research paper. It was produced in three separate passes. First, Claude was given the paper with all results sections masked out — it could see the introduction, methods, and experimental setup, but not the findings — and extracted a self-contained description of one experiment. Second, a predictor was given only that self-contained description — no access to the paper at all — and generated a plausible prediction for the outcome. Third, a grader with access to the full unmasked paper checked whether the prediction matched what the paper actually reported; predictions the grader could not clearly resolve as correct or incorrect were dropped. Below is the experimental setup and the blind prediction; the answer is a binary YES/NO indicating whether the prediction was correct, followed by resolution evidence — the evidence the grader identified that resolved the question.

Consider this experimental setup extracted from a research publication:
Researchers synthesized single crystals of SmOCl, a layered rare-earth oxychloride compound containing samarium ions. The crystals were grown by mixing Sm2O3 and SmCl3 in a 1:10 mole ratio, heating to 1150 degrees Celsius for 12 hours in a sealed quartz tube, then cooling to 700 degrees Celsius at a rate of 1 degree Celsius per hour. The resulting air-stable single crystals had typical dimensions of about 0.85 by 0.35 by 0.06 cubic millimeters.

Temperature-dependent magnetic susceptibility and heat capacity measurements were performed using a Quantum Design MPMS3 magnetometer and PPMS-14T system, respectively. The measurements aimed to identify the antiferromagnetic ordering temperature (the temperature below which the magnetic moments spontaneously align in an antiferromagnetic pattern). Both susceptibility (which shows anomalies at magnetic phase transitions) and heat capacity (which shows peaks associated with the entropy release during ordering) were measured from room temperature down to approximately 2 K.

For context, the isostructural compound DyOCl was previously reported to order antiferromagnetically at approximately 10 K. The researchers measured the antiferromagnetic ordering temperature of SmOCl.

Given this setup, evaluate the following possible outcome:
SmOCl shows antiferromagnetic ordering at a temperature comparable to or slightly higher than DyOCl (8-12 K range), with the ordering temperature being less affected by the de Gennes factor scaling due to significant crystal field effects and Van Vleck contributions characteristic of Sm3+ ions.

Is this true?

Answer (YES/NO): NO